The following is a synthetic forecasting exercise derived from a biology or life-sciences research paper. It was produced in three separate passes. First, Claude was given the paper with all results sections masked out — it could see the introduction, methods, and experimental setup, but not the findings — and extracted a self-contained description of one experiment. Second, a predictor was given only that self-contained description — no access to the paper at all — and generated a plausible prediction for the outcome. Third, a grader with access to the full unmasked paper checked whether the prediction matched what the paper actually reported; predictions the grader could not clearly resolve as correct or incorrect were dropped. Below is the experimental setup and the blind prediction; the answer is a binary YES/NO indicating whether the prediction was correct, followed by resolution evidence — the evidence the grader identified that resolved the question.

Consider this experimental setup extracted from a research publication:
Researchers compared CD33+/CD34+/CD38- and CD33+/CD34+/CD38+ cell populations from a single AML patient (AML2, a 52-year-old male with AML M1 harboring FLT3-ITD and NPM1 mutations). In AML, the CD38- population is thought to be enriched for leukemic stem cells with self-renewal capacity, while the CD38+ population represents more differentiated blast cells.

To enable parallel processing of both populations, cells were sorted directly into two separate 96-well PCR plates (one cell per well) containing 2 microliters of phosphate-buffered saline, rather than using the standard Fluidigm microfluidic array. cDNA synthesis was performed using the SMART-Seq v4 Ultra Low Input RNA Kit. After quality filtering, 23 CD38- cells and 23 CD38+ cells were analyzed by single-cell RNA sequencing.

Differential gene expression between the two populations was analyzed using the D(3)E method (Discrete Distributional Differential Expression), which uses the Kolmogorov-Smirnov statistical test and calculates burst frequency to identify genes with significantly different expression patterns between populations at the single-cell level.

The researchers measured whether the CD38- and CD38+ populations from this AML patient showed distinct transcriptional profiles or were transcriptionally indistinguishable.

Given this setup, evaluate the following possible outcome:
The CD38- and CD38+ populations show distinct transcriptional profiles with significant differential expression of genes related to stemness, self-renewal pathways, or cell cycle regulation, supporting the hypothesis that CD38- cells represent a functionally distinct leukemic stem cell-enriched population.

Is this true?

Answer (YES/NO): YES